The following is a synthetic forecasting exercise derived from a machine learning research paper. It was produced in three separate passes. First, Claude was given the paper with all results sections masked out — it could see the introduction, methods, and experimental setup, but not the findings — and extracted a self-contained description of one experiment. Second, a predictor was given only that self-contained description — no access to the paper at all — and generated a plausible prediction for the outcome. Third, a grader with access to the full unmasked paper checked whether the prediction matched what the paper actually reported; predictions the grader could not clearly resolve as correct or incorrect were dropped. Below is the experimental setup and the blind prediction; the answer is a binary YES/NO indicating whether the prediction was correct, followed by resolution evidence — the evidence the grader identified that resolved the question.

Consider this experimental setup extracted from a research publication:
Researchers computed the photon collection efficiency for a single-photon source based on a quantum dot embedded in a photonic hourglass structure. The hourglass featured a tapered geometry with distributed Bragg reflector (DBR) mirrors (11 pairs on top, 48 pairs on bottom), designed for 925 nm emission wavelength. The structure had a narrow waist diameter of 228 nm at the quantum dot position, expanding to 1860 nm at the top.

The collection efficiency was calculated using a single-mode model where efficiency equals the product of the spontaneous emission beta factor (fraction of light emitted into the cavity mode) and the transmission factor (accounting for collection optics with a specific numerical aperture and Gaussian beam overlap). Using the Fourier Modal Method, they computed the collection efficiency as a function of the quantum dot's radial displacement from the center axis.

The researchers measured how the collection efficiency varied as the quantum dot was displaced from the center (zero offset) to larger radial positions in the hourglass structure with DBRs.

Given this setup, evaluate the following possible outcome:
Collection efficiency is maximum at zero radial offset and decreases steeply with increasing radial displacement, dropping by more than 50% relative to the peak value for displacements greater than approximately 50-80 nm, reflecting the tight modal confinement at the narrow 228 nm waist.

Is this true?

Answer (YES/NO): NO